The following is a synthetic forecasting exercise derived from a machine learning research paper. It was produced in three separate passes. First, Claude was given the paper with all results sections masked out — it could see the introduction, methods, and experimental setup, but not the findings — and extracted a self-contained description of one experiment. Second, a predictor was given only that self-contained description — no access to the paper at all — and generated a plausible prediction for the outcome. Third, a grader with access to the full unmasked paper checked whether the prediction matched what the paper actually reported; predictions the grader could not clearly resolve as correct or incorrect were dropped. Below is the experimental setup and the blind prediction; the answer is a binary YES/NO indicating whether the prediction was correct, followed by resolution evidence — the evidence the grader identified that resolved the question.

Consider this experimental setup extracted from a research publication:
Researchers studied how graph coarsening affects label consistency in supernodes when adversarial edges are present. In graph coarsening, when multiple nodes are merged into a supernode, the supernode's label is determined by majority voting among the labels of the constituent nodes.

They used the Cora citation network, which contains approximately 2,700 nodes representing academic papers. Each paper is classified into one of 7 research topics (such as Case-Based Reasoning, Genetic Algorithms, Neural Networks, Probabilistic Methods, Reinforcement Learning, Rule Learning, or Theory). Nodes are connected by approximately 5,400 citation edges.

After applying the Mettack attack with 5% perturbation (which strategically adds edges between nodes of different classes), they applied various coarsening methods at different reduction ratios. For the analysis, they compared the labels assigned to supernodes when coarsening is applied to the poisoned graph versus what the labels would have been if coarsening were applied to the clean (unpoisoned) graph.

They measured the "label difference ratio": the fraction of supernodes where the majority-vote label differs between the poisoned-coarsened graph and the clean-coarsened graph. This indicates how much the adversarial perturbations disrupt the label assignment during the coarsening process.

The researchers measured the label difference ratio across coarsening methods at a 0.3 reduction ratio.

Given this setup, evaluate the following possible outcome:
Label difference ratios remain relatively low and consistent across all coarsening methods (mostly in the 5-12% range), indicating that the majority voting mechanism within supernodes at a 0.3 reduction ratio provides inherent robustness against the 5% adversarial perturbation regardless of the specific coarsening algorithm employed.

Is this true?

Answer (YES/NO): NO